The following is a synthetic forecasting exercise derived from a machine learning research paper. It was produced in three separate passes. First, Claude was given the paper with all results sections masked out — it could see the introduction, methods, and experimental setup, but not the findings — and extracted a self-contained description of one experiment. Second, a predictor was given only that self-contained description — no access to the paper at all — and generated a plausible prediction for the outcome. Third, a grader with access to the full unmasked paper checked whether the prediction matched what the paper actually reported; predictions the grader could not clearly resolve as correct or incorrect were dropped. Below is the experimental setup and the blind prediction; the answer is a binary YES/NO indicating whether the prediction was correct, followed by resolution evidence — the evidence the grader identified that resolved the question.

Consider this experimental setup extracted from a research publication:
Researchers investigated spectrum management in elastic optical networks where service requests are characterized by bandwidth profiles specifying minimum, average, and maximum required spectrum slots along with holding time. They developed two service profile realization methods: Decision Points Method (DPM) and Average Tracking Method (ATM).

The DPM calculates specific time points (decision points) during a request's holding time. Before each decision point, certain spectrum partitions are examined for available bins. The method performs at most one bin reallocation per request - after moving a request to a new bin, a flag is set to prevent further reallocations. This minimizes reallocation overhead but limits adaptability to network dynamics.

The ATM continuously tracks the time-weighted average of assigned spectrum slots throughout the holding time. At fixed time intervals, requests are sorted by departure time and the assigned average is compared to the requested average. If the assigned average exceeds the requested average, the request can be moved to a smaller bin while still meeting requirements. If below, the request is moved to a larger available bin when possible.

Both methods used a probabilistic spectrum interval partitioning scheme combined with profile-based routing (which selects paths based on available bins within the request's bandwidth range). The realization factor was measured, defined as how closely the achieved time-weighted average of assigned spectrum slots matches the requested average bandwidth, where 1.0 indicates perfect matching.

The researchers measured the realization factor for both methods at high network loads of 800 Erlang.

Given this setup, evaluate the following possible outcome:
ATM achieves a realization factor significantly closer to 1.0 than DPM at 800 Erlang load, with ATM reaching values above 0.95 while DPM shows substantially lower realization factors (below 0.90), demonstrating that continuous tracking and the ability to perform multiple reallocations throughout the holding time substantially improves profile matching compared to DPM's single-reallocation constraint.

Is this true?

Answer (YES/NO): NO